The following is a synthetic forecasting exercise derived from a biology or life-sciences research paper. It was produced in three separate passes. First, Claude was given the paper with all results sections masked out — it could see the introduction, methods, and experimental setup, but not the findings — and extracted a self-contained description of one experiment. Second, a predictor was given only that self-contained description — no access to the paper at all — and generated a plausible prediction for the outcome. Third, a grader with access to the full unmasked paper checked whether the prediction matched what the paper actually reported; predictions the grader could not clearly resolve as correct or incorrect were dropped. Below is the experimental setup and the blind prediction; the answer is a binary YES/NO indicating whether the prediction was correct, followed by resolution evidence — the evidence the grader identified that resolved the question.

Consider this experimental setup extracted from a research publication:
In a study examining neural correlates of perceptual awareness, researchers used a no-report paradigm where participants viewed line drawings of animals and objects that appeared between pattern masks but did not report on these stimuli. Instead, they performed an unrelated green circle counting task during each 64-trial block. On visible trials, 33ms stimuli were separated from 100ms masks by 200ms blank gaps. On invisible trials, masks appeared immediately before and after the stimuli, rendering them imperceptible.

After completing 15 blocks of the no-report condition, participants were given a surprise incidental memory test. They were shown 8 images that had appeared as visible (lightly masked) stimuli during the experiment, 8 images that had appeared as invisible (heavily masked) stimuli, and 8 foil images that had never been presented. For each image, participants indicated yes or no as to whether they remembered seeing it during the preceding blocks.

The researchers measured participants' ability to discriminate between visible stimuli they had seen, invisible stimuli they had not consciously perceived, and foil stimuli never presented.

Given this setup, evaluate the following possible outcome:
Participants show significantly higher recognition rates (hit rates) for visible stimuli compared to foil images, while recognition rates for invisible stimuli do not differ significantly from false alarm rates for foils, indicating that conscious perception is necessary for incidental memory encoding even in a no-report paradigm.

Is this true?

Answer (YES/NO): YES